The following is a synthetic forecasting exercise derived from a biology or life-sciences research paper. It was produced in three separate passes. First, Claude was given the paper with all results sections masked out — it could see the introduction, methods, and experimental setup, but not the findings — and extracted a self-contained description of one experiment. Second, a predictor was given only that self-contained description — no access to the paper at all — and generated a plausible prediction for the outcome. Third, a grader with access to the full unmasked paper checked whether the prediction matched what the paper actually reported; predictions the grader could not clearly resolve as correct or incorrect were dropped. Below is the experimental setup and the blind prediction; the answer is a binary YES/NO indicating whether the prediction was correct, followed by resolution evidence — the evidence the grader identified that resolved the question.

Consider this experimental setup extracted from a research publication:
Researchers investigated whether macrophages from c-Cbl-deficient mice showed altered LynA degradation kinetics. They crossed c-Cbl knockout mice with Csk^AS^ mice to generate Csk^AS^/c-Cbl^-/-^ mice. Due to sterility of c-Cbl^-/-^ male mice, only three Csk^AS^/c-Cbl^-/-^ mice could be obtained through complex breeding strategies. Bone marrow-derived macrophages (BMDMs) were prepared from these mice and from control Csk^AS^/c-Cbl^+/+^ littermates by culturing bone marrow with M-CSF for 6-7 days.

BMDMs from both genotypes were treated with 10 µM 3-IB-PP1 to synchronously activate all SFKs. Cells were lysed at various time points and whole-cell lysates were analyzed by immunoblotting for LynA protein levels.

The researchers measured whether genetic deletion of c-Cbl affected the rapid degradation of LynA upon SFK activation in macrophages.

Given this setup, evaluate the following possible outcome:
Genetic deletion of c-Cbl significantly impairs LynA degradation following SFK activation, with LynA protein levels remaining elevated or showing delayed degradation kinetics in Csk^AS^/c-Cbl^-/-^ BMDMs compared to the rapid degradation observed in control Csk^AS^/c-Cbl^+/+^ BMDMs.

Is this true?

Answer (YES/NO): YES